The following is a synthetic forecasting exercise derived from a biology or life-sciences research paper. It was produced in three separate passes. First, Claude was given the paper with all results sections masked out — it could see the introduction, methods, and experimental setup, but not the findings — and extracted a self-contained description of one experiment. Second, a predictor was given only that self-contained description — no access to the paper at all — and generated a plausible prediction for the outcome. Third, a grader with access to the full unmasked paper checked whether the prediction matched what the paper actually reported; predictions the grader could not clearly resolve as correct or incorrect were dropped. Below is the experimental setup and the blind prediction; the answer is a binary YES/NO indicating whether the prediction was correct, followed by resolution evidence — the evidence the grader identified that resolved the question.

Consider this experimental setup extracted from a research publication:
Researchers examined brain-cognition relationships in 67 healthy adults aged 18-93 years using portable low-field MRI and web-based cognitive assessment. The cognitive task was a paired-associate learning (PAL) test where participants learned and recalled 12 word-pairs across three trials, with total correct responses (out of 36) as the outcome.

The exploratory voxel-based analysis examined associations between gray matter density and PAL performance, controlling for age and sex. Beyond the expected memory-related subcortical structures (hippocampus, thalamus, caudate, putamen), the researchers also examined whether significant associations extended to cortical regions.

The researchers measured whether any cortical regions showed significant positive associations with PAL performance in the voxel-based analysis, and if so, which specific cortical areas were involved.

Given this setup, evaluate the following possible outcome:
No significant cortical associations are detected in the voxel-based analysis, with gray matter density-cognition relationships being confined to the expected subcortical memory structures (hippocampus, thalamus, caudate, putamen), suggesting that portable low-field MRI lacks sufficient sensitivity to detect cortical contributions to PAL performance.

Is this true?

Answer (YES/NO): NO